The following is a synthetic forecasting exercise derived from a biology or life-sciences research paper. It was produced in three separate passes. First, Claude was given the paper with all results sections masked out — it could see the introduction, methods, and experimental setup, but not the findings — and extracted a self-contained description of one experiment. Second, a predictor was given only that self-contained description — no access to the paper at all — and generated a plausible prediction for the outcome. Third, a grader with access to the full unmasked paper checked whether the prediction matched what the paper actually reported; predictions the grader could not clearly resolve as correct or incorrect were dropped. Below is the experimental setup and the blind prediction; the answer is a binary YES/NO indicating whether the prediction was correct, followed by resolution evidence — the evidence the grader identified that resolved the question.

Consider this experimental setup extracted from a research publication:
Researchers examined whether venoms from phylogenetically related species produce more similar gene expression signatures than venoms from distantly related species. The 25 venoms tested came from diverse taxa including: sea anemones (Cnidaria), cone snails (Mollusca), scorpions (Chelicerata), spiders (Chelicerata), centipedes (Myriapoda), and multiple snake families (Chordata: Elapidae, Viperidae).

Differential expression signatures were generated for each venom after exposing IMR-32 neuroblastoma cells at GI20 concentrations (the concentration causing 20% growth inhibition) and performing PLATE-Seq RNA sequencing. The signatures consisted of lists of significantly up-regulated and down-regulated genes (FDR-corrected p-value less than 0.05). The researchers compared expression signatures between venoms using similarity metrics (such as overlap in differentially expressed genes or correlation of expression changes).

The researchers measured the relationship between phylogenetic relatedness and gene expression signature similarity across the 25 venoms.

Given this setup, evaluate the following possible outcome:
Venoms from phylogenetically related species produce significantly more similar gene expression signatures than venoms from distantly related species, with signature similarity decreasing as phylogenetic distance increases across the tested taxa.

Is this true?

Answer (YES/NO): NO